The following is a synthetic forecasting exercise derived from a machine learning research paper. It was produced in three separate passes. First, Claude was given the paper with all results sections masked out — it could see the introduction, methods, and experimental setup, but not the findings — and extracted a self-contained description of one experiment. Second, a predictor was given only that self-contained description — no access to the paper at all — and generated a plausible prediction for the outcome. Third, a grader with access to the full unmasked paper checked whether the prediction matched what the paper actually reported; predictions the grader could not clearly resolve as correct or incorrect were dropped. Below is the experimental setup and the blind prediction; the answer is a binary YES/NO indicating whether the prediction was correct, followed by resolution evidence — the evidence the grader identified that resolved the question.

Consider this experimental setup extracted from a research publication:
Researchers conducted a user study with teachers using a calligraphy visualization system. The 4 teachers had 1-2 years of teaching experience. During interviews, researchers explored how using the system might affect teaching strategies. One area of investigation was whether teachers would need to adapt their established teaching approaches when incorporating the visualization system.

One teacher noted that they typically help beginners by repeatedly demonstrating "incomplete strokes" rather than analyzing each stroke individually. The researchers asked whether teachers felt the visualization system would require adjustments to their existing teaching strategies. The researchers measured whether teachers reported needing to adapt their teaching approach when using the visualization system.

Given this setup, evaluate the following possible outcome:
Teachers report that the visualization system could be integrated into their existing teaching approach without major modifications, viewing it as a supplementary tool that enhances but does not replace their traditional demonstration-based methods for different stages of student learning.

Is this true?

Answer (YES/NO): NO